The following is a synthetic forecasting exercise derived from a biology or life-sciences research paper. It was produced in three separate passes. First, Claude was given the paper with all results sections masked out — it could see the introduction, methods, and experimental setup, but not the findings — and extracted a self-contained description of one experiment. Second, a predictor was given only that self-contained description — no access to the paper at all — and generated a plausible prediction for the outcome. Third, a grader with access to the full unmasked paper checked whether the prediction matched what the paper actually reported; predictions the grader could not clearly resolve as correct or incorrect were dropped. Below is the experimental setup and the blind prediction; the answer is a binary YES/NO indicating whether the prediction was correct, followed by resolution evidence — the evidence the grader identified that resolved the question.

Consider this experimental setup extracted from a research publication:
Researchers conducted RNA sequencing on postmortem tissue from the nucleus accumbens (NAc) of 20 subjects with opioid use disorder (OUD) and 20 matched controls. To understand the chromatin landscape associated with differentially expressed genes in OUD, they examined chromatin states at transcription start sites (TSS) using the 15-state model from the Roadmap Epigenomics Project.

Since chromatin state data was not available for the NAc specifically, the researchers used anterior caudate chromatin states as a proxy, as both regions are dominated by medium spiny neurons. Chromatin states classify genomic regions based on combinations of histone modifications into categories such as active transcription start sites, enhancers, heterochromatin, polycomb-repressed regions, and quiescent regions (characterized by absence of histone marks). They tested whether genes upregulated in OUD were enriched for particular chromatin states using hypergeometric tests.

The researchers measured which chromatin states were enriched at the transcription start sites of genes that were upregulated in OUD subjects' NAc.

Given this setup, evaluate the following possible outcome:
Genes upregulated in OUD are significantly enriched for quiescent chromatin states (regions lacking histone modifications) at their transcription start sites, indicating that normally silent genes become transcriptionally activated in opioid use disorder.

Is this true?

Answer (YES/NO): YES